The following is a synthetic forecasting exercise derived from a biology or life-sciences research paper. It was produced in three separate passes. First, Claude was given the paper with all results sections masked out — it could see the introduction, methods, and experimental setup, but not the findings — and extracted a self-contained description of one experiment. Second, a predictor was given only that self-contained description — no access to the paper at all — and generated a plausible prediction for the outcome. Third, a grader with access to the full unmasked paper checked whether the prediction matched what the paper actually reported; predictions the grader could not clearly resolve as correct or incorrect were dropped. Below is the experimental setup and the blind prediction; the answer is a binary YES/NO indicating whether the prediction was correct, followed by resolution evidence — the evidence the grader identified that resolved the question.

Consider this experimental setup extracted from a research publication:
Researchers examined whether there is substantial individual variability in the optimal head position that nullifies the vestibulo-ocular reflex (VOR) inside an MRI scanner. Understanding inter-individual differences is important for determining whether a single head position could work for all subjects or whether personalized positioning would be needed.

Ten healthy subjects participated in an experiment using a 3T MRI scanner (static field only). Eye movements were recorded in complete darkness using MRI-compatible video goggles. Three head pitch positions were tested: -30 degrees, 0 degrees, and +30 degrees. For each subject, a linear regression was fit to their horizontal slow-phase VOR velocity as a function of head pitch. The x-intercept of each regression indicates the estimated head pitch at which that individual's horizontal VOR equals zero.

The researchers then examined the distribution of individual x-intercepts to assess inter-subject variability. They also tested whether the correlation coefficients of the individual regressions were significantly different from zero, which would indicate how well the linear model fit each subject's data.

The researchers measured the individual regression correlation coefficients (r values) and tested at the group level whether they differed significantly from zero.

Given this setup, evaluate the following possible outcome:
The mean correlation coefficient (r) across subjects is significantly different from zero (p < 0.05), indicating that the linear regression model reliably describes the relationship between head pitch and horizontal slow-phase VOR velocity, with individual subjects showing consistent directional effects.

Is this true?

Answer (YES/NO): YES